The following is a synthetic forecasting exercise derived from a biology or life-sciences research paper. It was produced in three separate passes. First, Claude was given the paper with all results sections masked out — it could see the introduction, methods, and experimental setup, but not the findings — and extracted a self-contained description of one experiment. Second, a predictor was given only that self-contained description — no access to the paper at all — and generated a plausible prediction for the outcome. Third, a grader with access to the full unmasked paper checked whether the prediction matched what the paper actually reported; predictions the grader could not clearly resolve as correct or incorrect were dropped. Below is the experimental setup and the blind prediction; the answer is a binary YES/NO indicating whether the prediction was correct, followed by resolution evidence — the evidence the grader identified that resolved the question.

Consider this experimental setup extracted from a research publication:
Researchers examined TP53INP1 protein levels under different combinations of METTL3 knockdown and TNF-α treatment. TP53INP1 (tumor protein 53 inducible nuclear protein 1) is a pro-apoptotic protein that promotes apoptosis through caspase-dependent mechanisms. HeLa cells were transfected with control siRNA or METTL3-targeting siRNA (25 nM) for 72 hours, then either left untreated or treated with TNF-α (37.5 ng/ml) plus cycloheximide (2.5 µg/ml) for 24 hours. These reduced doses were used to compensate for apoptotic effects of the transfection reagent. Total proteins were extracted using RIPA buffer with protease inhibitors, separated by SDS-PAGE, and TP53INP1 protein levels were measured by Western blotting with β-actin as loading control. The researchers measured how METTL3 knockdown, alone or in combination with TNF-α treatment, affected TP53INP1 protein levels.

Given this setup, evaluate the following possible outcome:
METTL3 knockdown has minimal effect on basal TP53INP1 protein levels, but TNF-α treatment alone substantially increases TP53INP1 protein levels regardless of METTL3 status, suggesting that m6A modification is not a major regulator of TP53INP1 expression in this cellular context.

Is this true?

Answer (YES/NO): NO